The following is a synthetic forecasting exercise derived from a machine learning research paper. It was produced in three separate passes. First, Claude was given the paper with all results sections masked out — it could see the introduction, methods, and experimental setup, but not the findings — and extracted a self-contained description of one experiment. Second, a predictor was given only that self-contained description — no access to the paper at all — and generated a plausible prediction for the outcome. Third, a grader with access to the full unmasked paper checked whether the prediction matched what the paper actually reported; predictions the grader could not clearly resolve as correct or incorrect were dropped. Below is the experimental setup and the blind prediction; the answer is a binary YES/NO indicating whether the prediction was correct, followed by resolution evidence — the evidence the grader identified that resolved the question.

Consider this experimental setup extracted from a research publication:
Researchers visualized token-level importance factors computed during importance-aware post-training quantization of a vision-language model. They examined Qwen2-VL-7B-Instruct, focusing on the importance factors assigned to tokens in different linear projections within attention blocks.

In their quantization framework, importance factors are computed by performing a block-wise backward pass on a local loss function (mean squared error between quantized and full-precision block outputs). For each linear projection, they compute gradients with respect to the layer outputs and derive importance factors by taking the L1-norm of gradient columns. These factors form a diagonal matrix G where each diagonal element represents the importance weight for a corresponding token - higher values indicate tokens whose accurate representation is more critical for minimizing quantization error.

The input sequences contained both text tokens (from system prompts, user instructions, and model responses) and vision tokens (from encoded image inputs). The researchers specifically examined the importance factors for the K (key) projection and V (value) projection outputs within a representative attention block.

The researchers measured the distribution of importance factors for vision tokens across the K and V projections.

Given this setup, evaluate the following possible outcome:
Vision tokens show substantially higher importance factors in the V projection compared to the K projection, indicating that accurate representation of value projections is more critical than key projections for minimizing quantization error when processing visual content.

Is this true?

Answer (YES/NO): NO